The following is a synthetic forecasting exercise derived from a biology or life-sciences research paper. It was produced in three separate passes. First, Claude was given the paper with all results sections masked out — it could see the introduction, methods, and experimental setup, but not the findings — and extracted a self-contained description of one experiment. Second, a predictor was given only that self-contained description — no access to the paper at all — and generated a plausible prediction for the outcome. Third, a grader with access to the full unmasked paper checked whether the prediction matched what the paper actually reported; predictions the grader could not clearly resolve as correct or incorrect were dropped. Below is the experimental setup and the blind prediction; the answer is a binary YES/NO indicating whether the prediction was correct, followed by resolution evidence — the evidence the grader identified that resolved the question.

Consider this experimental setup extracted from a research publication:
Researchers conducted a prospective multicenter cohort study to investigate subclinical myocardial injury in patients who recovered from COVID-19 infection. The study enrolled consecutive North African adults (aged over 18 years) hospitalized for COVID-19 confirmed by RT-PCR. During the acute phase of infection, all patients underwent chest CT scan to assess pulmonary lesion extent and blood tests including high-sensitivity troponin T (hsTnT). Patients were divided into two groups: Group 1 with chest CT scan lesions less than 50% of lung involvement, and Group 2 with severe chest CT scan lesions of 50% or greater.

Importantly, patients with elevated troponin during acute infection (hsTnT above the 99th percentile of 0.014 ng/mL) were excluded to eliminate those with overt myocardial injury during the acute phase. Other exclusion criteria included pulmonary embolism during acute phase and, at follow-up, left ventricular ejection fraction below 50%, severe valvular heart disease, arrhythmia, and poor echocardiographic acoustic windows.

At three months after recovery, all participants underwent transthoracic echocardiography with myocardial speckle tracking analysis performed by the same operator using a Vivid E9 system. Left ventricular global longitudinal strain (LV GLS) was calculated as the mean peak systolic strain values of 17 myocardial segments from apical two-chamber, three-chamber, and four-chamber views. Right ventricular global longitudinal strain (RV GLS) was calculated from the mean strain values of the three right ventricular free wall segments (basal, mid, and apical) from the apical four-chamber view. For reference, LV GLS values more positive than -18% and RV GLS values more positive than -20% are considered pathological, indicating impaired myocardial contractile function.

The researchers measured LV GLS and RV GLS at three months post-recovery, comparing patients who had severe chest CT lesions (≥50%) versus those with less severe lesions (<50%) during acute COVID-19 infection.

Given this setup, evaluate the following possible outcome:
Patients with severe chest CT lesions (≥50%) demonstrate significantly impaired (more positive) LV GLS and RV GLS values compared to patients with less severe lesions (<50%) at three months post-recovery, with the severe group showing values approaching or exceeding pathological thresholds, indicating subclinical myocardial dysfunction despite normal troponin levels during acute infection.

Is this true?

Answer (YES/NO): YES